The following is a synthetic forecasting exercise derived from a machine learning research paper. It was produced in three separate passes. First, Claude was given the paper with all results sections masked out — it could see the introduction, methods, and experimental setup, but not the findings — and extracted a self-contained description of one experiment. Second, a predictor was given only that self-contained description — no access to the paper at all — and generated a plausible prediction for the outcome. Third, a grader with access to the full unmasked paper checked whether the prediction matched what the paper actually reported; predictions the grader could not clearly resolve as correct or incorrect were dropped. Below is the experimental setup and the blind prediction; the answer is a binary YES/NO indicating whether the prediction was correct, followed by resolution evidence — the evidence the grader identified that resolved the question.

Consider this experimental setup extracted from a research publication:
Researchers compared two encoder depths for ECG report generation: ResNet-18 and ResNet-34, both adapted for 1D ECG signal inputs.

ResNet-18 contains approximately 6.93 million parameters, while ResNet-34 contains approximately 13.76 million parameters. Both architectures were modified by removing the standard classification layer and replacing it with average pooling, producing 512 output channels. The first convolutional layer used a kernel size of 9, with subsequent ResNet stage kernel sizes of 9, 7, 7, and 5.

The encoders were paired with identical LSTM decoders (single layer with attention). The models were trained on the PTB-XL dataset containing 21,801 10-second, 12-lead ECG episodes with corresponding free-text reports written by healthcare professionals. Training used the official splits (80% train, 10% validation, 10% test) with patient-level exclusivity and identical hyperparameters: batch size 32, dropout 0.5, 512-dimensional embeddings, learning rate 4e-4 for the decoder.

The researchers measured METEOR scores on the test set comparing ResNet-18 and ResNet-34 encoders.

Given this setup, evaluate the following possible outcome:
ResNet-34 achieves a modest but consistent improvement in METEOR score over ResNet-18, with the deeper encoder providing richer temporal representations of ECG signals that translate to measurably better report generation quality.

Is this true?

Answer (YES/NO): NO